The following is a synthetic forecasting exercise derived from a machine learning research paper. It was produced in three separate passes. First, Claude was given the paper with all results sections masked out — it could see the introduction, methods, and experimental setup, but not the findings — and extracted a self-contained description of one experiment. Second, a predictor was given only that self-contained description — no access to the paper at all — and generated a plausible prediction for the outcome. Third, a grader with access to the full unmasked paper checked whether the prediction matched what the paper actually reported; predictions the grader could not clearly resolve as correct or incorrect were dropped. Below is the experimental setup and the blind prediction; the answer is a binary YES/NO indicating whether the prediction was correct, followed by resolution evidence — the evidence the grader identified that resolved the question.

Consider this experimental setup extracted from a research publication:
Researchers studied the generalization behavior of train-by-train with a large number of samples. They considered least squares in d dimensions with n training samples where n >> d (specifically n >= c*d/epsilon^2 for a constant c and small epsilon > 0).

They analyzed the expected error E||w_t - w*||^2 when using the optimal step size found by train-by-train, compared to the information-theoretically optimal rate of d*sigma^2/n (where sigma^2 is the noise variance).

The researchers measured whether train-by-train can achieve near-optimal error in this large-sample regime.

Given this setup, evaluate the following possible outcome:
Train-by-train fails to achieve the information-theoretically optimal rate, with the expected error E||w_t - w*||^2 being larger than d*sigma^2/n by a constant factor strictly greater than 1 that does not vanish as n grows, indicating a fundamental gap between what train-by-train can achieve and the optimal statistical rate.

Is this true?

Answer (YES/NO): NO